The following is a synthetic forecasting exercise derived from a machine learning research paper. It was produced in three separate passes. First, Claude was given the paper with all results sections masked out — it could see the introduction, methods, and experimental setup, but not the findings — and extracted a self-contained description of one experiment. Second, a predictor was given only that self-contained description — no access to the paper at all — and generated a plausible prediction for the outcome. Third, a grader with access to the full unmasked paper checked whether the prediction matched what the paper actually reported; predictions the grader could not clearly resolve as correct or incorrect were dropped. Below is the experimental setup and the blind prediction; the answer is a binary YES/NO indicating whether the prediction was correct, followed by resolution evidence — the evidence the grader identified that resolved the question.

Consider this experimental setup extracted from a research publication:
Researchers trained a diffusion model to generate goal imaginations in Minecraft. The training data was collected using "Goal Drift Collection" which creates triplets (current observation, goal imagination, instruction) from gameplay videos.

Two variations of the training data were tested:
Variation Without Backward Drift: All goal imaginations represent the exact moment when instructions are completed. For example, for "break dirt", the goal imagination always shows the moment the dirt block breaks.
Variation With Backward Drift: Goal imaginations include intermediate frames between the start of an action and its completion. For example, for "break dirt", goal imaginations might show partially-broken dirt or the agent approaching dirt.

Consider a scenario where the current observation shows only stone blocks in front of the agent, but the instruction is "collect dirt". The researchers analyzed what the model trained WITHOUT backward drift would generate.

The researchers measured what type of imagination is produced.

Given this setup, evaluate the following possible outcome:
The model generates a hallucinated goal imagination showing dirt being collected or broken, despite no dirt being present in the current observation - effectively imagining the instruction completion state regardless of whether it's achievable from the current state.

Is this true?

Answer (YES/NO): YES